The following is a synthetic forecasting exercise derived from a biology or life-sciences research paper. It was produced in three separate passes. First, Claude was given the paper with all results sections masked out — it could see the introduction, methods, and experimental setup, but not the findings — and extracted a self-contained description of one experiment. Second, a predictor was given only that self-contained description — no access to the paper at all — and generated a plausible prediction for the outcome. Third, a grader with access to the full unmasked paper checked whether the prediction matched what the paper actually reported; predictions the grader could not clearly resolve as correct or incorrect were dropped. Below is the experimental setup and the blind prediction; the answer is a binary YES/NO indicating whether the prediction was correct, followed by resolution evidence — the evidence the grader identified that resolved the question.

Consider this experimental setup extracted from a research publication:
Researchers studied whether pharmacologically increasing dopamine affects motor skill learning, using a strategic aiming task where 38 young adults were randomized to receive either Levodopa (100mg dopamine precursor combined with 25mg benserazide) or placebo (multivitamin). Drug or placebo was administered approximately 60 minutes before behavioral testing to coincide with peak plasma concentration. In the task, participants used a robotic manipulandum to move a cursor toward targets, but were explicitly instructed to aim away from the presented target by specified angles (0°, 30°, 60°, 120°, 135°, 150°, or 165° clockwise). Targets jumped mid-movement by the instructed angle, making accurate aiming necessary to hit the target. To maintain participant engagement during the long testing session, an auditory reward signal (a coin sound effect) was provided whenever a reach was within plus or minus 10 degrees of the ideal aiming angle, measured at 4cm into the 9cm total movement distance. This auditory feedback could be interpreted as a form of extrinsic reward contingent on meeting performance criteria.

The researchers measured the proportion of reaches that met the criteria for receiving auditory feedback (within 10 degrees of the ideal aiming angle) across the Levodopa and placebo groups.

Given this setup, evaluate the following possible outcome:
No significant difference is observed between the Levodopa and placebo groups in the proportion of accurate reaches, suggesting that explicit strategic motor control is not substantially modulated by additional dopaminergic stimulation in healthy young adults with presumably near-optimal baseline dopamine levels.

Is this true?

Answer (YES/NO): YES